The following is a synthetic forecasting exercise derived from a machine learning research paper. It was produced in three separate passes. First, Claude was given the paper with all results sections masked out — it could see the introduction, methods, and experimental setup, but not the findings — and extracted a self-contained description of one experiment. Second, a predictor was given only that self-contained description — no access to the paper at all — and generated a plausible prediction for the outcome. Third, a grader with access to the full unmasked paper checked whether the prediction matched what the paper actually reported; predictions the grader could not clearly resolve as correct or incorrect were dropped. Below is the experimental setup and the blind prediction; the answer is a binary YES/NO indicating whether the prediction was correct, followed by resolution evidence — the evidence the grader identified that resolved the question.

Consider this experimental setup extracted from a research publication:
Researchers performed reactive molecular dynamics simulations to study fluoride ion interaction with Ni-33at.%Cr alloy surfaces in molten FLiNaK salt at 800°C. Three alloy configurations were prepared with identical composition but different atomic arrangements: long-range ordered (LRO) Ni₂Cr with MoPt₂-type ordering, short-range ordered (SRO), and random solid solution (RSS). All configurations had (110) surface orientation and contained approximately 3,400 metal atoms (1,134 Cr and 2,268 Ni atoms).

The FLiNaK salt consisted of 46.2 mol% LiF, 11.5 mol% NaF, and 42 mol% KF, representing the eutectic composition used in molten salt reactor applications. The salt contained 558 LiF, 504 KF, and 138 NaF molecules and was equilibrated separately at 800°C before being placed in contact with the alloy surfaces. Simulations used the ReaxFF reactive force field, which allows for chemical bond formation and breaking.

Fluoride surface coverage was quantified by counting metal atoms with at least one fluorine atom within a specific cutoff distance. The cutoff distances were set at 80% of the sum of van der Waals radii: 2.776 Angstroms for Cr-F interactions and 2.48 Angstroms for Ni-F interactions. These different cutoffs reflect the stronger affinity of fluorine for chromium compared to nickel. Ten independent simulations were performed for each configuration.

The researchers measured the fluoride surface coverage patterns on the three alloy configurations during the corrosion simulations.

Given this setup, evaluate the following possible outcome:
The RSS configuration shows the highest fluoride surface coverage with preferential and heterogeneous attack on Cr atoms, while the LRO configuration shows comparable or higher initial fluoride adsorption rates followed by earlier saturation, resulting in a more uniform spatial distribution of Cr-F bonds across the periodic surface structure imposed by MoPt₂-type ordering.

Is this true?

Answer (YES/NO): NO